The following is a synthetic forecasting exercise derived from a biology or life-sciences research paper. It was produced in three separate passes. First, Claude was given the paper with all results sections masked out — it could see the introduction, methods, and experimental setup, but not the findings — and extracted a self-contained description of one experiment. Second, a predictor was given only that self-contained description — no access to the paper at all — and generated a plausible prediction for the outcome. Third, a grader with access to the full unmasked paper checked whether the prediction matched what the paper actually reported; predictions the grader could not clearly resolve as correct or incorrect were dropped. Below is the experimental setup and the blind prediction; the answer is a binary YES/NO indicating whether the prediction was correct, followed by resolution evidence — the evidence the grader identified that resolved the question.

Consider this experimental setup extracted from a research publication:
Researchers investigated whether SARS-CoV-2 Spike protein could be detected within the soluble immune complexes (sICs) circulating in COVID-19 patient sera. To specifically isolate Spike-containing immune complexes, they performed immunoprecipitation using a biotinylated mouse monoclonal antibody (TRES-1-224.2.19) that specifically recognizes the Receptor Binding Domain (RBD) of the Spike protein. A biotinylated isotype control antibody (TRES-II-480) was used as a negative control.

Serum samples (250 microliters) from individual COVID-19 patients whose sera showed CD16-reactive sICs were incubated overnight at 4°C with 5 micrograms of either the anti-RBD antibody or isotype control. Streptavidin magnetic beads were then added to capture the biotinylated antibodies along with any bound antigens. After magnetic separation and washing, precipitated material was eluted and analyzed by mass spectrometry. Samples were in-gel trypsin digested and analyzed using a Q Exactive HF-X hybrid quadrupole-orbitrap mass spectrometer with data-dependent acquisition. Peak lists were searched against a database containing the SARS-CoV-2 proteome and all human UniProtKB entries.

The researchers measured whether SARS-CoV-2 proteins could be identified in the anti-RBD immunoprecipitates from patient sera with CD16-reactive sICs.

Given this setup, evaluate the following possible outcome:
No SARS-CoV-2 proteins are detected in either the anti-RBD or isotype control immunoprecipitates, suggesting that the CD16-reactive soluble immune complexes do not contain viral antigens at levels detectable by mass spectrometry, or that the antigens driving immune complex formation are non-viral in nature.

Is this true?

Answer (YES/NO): YES